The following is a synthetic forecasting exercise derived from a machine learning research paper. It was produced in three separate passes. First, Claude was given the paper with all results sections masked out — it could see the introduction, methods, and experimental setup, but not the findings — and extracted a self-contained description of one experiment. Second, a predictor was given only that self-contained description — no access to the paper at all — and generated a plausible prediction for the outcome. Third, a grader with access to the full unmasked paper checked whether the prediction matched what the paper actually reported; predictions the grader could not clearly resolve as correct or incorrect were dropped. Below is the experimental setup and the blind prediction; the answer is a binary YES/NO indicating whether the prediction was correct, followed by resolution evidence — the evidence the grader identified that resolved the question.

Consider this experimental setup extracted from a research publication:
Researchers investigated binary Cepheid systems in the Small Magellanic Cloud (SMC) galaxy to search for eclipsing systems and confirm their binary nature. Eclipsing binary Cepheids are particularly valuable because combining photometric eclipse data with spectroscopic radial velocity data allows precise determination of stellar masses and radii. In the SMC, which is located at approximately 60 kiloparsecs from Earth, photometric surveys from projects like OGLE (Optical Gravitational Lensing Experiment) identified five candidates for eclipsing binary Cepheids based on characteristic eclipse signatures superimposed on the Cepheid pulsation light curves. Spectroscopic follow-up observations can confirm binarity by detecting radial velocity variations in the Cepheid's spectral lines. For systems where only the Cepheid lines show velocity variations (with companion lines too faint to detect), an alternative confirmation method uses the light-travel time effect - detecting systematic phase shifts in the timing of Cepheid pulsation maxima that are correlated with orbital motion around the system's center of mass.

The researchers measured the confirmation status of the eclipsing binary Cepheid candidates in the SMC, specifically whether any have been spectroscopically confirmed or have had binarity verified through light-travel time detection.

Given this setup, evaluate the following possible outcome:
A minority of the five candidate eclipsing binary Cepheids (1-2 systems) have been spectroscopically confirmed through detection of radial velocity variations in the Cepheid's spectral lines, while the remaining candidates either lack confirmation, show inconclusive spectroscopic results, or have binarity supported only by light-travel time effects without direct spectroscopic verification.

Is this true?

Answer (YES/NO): NO